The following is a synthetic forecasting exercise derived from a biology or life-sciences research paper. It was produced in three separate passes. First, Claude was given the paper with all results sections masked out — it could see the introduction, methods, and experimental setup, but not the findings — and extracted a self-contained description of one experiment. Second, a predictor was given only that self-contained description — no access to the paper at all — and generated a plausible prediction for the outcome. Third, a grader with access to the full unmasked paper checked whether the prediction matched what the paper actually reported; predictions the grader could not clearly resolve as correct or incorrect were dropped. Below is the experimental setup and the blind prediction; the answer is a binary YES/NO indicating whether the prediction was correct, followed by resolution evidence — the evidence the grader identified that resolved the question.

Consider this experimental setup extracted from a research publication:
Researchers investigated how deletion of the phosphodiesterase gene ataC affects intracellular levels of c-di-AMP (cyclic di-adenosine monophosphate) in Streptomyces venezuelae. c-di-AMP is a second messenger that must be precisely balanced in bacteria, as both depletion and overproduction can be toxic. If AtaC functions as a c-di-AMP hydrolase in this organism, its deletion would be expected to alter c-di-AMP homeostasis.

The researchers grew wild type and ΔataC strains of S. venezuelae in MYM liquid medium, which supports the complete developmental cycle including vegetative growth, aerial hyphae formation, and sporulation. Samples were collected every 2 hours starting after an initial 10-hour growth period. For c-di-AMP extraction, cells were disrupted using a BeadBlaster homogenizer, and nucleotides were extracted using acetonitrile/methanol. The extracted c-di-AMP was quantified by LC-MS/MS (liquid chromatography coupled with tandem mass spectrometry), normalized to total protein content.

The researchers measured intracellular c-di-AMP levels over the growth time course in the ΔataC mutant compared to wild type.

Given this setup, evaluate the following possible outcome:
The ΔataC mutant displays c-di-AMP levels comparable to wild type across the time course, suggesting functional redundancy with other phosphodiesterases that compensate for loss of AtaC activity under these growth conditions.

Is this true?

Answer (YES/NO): NO